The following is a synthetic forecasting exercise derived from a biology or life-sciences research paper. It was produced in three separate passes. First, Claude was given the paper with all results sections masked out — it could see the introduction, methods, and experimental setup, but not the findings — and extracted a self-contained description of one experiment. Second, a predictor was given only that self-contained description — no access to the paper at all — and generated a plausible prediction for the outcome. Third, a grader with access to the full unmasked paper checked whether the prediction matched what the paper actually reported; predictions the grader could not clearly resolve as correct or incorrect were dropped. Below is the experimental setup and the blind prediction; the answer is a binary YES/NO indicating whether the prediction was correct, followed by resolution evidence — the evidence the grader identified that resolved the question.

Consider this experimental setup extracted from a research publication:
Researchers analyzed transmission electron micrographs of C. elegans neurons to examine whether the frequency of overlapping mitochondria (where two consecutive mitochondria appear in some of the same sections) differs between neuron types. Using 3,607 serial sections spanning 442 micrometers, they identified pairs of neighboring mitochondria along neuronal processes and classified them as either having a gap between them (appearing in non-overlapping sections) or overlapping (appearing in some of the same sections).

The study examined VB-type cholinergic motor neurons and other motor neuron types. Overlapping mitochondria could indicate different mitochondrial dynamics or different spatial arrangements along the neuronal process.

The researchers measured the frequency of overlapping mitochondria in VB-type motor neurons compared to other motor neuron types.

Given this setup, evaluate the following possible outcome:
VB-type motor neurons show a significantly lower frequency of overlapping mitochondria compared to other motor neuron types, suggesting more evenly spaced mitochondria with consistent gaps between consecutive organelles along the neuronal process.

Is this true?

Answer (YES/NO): NO